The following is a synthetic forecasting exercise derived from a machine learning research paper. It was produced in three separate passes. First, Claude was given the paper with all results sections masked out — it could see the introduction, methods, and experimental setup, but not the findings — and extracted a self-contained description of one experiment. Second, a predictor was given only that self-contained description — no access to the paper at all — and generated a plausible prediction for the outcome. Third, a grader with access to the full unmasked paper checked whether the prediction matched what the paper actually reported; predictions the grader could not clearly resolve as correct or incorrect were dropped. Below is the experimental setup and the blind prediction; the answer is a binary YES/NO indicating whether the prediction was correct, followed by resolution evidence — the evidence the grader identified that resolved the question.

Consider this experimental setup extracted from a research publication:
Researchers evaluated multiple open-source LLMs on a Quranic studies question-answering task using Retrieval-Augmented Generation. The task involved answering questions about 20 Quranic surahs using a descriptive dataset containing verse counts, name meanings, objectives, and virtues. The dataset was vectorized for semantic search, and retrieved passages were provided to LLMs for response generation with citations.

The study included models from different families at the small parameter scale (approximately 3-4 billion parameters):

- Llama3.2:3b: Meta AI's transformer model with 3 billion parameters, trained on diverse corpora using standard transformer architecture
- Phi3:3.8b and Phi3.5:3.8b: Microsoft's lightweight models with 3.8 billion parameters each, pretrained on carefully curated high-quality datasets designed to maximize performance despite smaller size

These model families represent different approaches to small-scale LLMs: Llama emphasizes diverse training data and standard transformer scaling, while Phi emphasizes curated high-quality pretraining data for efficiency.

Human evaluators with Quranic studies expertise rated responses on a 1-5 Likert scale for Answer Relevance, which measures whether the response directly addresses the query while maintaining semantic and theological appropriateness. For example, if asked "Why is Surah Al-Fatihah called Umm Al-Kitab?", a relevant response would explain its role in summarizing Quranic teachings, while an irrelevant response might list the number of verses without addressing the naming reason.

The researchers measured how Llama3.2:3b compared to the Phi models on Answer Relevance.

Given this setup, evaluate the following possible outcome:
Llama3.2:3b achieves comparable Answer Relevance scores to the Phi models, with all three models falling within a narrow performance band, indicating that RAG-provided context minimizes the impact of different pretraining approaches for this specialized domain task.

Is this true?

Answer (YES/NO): NO